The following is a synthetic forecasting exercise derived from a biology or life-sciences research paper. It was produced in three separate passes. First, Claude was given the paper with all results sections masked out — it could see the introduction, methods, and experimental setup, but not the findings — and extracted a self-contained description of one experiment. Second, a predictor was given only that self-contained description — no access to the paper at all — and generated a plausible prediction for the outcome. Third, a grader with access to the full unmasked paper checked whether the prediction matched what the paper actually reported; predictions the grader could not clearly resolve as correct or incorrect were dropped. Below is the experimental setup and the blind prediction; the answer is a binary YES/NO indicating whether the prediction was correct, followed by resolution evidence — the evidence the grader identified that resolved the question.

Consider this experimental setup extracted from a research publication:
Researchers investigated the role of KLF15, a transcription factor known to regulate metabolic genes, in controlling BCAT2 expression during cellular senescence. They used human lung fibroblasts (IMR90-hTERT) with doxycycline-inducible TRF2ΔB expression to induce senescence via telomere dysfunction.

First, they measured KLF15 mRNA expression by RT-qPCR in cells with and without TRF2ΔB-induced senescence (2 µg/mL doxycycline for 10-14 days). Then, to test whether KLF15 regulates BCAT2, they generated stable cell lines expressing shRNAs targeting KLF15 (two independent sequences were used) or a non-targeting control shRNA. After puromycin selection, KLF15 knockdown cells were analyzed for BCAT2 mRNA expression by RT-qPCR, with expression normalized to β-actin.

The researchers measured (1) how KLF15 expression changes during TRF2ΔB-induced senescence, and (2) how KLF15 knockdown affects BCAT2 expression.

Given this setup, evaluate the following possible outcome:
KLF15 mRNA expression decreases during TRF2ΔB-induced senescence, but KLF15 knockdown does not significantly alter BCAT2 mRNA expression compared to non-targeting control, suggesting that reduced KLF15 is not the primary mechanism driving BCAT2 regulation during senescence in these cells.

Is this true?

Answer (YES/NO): NO